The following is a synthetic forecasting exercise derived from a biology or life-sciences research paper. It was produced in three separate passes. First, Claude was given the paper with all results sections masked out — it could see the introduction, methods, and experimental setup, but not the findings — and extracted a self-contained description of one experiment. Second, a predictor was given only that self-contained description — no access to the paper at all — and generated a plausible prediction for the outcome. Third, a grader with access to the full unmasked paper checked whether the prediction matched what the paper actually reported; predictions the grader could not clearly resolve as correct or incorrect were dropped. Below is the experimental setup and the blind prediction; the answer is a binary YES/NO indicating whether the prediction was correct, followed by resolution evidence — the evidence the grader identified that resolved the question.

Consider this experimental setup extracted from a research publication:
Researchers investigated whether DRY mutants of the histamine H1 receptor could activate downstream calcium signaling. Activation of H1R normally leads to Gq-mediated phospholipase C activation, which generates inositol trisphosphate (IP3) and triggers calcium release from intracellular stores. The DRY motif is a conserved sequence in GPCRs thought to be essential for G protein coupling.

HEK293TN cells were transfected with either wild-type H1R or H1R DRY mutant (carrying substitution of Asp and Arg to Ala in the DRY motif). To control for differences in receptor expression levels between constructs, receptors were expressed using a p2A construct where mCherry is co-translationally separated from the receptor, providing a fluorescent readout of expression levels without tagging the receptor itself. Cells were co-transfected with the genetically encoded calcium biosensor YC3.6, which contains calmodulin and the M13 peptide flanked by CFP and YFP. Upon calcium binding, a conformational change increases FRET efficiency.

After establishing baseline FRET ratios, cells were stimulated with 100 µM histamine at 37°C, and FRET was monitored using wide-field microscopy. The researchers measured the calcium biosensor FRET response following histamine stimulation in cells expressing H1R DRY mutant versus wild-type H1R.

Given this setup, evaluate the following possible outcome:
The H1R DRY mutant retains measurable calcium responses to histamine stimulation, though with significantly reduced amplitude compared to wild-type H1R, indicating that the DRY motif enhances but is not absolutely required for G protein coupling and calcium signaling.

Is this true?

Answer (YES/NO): YES